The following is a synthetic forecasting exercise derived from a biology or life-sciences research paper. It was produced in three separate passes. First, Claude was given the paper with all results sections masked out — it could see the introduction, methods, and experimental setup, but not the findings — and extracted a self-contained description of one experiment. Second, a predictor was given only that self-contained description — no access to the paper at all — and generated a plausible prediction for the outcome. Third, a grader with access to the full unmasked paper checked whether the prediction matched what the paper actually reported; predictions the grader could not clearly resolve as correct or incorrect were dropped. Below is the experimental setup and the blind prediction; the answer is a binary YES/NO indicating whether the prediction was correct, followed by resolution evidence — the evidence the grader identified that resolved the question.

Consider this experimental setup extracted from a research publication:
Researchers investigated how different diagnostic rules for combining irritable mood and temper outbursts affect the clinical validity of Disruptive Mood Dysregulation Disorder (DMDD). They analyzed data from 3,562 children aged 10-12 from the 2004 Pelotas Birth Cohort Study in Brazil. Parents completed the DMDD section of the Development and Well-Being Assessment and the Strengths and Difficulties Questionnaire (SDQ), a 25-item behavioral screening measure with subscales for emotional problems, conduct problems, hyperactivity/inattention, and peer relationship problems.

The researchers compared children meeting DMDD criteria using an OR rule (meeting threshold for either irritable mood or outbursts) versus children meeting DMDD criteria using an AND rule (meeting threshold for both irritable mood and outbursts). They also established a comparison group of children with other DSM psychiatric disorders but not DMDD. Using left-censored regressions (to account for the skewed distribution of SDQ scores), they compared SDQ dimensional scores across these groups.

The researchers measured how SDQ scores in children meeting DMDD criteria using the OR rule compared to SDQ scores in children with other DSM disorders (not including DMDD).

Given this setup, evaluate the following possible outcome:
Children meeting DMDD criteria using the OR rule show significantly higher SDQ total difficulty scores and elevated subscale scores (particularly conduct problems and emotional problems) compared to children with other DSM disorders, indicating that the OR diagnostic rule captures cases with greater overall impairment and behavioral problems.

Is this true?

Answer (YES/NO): NO